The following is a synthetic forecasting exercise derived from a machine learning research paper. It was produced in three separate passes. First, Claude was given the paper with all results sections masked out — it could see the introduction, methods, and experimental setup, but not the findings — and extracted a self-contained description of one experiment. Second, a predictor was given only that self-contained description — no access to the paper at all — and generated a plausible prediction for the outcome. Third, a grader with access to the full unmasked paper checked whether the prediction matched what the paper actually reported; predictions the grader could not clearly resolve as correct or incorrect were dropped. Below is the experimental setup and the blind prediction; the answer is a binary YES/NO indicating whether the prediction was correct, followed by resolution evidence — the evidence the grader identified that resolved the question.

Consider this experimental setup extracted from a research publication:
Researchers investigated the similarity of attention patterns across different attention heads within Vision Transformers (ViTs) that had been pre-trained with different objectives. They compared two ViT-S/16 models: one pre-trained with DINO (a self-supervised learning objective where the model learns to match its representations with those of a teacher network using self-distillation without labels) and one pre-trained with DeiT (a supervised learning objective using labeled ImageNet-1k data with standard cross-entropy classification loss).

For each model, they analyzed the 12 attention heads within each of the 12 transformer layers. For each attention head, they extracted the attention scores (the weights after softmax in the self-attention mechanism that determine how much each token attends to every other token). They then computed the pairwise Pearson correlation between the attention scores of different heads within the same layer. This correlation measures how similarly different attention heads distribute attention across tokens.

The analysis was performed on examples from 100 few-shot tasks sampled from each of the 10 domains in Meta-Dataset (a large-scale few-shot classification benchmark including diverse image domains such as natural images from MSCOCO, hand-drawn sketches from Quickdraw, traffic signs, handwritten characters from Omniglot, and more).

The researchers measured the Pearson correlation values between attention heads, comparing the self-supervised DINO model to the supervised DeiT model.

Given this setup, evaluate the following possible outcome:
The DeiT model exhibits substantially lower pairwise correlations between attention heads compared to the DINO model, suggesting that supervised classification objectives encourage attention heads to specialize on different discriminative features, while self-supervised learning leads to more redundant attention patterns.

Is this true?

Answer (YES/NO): NO